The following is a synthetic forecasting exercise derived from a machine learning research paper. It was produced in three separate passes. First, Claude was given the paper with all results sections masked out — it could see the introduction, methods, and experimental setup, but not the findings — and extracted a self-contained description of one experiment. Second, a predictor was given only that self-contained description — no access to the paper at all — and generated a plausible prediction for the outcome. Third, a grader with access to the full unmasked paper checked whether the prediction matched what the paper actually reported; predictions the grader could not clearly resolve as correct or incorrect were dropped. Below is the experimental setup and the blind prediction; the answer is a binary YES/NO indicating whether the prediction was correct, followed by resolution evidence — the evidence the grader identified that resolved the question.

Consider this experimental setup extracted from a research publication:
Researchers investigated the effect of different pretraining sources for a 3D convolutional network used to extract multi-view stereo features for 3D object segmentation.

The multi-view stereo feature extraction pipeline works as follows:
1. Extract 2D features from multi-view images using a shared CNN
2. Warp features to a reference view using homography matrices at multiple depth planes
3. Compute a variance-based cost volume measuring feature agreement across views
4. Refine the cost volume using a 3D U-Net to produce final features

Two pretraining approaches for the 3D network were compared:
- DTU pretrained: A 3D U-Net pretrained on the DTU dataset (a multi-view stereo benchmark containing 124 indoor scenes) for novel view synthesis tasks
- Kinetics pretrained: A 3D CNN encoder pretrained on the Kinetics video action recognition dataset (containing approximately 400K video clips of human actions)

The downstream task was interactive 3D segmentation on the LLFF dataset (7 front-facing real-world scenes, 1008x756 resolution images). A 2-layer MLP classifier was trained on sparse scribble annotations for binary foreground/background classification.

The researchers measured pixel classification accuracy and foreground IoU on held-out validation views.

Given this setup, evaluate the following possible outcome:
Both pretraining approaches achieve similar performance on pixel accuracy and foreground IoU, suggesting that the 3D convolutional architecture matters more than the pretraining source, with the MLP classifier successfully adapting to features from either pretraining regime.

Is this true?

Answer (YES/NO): NO